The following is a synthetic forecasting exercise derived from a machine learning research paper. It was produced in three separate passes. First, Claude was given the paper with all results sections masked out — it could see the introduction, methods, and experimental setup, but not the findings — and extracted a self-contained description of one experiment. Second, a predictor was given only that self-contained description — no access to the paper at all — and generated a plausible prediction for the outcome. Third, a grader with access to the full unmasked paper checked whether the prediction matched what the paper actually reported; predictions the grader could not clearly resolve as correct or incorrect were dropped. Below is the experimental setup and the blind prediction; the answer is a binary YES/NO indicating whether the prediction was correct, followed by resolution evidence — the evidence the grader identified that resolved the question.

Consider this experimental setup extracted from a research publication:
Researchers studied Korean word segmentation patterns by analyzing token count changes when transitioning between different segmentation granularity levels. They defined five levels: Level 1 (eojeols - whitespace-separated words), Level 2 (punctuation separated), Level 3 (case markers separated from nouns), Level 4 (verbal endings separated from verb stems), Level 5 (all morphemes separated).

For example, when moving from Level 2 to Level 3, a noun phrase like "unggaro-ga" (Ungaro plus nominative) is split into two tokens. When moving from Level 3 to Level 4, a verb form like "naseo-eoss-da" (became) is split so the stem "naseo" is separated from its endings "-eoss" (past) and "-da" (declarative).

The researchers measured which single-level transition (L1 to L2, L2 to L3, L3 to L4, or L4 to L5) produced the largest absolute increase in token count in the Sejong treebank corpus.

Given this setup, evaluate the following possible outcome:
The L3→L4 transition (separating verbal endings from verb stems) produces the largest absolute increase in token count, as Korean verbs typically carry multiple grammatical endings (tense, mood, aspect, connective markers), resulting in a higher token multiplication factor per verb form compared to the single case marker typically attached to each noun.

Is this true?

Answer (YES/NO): YES